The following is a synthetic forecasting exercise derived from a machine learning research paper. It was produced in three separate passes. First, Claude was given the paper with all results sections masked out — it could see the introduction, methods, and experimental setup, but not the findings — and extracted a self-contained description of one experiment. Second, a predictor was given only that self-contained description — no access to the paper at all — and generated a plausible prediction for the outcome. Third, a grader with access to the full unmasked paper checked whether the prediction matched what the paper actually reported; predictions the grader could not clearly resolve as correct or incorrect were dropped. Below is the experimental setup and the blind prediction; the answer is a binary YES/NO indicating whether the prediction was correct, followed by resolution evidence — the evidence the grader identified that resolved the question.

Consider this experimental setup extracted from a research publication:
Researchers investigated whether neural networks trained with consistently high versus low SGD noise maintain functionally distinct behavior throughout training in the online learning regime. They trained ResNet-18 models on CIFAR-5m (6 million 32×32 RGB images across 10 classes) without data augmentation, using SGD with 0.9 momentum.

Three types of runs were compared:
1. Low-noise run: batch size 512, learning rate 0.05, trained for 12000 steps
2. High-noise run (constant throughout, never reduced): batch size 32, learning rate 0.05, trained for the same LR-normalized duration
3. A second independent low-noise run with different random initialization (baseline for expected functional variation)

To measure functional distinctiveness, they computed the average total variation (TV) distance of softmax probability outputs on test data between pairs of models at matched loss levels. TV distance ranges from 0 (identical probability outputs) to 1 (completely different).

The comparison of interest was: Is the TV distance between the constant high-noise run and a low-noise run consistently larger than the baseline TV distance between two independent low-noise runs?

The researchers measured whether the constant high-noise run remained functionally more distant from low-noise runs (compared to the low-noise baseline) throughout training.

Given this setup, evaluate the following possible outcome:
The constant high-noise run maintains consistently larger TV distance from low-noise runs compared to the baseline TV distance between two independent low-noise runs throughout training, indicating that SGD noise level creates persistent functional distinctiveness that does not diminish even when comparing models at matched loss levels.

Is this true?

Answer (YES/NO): YES